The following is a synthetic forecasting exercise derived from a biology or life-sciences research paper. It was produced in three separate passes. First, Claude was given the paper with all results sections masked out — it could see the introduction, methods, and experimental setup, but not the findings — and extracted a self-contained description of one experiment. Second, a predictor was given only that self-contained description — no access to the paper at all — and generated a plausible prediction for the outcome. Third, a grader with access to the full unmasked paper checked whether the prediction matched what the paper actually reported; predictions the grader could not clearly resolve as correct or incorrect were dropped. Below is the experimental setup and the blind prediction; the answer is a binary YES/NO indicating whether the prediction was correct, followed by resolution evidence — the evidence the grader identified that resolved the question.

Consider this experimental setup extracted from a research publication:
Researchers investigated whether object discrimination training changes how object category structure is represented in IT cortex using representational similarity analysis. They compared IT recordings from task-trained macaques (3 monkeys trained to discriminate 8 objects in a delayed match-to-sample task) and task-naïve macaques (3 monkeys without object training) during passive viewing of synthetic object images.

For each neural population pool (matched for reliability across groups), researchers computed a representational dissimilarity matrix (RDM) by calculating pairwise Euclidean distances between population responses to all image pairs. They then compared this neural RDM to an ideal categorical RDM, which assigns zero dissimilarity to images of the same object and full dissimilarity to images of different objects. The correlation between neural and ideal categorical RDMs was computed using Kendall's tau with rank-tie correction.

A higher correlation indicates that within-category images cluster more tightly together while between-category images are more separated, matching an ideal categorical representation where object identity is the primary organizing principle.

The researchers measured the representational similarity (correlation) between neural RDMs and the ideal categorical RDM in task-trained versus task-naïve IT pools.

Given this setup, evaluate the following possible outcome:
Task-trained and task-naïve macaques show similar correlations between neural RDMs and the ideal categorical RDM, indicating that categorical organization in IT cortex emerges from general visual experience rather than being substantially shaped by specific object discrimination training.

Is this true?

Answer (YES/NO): NO